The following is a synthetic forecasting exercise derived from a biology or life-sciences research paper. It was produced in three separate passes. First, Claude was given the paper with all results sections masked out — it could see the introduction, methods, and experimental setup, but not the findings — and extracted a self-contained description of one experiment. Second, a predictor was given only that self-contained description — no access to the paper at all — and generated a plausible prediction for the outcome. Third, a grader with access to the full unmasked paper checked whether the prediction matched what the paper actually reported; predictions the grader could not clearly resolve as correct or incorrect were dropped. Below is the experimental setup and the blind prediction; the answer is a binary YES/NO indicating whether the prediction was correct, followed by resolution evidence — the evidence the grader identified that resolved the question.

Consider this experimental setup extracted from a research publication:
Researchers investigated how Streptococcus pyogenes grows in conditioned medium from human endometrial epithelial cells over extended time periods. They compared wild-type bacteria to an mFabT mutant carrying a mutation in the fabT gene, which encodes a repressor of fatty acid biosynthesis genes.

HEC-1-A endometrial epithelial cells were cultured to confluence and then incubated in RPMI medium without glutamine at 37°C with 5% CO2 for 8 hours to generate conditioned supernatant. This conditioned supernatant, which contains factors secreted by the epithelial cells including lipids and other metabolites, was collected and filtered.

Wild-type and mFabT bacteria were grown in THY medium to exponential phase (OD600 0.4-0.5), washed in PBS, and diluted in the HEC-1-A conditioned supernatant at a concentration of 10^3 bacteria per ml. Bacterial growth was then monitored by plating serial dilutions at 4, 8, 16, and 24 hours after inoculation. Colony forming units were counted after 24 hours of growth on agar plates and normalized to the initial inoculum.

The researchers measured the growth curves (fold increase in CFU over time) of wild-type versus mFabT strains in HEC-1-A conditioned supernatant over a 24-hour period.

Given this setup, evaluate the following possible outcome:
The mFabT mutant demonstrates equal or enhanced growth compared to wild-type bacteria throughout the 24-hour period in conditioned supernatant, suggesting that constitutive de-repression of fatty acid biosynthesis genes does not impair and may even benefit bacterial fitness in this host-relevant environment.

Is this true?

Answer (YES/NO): NO